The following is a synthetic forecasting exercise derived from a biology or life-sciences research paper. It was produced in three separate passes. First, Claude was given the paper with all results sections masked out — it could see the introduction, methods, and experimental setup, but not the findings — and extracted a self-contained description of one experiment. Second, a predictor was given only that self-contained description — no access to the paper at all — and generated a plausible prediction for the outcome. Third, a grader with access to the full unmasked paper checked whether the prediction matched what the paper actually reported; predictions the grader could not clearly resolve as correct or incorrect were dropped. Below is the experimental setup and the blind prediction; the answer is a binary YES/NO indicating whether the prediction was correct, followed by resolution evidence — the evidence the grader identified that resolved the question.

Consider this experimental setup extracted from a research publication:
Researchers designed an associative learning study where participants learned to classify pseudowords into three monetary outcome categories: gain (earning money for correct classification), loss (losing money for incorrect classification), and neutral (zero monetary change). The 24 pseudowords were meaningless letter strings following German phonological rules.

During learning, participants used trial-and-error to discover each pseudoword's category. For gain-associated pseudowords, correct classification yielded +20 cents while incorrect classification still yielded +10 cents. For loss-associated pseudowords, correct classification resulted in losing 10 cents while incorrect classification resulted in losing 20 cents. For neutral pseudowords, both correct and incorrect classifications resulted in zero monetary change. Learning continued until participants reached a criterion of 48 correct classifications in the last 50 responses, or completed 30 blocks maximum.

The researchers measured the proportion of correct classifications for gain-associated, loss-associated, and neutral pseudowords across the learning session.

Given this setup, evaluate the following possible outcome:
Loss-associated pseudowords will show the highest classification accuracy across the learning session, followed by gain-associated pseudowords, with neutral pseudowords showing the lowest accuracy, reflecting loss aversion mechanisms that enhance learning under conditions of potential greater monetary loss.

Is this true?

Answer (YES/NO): NO